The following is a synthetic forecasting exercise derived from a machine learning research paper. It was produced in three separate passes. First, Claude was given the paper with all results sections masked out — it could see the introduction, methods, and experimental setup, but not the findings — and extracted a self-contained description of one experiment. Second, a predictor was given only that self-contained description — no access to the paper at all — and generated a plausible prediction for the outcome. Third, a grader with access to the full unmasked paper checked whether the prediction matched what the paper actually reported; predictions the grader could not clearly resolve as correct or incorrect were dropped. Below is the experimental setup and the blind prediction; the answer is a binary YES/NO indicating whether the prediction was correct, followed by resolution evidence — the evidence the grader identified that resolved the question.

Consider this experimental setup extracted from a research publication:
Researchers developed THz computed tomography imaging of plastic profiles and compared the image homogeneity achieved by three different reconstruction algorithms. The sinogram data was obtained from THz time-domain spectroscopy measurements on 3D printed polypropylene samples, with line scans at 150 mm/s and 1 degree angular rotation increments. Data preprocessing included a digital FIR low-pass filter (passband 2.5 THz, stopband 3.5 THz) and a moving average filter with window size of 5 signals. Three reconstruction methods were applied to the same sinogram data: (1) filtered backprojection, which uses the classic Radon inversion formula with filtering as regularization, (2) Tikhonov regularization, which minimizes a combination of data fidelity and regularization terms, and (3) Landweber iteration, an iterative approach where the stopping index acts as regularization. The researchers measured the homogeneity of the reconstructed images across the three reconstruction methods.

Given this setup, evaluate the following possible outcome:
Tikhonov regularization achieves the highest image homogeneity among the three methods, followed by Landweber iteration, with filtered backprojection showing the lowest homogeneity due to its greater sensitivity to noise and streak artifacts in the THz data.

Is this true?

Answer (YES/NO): NO